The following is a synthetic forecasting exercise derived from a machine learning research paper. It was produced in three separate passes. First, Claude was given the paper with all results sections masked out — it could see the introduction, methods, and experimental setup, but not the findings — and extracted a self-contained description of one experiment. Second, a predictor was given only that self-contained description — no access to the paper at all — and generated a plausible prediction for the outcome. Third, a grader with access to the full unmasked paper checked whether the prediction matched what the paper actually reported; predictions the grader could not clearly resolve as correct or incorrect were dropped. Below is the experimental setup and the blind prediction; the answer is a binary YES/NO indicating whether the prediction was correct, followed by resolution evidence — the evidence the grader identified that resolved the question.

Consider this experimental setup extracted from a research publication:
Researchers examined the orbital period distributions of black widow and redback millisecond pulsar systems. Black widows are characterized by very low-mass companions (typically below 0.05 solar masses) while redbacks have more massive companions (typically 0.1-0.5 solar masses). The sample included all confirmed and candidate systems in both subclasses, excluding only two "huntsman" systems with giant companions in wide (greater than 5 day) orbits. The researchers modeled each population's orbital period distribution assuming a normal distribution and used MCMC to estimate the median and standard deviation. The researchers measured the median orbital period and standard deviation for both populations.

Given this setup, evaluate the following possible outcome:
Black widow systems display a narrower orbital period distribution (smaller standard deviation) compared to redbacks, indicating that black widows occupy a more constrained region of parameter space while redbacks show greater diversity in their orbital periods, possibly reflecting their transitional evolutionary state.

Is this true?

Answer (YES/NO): YES